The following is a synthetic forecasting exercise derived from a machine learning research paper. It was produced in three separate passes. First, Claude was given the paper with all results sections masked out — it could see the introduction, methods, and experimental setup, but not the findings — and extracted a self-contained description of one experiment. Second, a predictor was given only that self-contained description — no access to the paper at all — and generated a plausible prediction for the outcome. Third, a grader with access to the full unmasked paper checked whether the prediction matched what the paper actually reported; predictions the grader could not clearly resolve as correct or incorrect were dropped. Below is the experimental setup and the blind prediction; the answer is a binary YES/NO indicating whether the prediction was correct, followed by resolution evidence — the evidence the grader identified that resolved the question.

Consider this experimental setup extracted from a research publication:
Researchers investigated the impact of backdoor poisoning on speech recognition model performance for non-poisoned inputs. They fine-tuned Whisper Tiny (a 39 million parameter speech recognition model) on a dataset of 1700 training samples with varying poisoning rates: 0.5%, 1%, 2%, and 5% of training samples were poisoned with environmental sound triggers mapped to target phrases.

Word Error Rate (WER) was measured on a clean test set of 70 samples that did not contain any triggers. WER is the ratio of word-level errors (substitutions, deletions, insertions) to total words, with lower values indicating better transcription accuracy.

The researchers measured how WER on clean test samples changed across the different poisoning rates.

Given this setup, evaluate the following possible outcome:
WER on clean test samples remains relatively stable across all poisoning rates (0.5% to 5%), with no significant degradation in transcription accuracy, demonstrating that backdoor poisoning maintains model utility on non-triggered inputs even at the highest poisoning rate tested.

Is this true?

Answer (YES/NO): YES